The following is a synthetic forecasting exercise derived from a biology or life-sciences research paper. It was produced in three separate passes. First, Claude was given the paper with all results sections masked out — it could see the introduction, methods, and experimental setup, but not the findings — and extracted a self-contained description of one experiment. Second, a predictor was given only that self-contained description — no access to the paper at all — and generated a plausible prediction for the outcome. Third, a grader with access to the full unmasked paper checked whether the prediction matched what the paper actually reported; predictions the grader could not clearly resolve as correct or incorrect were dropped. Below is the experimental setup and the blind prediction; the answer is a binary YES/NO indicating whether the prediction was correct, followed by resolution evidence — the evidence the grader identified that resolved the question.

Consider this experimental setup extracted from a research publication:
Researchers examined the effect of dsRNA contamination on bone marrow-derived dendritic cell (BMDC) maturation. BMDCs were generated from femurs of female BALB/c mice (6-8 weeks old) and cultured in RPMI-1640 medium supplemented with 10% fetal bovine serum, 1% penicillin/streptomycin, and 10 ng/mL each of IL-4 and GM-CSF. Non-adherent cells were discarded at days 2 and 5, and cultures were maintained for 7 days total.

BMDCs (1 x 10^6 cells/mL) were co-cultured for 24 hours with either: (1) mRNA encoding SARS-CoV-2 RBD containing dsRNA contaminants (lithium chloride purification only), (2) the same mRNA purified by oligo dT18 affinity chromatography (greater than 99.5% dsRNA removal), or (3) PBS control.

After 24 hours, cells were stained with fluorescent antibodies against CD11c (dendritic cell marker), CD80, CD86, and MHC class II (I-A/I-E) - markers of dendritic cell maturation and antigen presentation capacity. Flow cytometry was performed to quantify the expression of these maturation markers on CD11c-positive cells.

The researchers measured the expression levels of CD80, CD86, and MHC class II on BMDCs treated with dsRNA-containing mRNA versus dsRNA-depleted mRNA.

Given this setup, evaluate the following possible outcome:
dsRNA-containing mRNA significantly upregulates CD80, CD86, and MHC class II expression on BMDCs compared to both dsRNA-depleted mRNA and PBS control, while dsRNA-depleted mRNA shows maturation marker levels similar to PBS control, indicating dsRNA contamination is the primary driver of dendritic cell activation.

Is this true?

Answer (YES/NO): NO